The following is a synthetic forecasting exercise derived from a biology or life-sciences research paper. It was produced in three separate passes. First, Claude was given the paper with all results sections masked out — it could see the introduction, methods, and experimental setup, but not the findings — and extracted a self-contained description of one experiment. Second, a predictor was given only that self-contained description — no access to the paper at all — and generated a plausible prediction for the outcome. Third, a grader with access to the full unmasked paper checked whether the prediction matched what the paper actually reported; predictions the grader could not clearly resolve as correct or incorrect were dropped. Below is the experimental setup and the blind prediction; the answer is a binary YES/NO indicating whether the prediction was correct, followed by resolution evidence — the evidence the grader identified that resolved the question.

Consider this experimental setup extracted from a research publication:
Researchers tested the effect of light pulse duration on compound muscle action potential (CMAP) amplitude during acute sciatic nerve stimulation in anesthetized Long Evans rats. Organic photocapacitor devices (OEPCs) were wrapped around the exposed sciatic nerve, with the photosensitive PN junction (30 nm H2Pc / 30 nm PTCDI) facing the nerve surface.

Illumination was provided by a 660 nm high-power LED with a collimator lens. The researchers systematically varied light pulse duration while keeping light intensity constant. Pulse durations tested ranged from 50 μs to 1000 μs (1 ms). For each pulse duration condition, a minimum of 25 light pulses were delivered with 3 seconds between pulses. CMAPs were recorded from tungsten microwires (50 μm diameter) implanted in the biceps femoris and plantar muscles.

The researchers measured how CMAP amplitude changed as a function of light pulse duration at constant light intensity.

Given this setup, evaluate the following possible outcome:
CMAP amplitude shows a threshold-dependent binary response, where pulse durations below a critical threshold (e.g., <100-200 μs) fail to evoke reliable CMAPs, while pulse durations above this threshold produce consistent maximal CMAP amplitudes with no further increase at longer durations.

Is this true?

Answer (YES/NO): NO